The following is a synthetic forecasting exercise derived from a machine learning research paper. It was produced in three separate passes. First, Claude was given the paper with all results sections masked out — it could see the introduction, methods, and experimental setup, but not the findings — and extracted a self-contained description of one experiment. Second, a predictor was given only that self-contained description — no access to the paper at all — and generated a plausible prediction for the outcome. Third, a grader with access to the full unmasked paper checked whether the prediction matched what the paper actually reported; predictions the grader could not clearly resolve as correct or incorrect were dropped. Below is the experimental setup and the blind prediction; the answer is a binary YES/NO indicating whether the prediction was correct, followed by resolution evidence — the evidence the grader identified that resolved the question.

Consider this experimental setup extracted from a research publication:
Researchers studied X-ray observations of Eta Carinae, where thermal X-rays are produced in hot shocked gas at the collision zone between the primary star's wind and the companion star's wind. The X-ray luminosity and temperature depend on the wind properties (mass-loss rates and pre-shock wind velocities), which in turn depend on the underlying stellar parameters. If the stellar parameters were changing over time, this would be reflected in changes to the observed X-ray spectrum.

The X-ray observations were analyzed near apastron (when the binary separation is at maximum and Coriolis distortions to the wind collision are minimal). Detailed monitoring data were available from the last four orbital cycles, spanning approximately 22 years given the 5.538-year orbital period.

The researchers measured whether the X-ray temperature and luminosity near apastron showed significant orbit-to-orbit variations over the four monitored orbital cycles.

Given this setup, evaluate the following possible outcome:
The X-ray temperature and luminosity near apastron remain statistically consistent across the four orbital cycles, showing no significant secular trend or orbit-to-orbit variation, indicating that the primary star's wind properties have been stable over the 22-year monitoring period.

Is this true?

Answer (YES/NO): YES